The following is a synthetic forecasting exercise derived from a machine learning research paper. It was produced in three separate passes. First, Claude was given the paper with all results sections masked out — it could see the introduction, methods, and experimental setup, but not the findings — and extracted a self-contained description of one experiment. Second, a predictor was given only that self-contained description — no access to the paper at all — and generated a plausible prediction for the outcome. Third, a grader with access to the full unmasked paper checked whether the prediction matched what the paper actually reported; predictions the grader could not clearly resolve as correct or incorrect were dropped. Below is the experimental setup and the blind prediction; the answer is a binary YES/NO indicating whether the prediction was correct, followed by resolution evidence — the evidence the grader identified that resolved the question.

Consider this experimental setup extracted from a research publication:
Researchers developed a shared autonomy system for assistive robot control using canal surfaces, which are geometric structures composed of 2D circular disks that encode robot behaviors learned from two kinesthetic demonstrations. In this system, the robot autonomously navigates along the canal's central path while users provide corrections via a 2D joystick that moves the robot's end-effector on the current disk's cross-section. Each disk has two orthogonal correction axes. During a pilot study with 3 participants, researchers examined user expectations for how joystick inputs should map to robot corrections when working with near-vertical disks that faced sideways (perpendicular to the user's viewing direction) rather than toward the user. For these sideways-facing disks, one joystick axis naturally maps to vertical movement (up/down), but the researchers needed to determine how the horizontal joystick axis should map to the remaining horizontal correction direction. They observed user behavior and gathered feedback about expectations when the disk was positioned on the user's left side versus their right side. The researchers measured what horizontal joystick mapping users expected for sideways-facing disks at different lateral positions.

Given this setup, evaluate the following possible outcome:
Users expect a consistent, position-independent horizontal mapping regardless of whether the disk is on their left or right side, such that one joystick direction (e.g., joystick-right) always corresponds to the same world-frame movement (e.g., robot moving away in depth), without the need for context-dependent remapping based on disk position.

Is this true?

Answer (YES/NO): NO